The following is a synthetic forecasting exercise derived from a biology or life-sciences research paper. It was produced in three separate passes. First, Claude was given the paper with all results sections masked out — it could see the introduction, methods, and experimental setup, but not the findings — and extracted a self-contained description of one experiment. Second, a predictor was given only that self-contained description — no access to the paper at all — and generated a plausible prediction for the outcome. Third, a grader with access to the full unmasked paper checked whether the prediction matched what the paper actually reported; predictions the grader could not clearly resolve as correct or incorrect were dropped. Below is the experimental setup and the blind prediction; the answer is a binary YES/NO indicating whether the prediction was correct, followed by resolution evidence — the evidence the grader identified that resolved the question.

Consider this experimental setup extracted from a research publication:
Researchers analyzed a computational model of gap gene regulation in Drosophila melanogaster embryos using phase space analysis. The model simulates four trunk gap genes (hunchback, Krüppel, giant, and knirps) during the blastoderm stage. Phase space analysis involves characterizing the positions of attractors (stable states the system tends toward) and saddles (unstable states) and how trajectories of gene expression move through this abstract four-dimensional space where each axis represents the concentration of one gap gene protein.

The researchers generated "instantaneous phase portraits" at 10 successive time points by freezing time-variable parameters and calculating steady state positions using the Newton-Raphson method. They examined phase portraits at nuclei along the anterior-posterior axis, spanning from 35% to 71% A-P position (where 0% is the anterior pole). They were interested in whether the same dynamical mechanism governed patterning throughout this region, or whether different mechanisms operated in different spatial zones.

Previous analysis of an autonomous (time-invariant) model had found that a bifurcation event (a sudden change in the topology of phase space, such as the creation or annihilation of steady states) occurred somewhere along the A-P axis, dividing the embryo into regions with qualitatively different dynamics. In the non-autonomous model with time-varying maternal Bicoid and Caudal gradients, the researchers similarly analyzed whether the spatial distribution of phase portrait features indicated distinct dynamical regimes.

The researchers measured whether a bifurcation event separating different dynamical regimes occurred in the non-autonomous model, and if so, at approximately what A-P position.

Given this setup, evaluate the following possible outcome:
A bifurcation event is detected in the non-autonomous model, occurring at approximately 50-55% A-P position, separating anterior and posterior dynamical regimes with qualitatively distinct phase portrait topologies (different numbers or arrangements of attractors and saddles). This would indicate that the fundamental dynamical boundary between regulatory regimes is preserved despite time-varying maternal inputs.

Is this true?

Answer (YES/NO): YES